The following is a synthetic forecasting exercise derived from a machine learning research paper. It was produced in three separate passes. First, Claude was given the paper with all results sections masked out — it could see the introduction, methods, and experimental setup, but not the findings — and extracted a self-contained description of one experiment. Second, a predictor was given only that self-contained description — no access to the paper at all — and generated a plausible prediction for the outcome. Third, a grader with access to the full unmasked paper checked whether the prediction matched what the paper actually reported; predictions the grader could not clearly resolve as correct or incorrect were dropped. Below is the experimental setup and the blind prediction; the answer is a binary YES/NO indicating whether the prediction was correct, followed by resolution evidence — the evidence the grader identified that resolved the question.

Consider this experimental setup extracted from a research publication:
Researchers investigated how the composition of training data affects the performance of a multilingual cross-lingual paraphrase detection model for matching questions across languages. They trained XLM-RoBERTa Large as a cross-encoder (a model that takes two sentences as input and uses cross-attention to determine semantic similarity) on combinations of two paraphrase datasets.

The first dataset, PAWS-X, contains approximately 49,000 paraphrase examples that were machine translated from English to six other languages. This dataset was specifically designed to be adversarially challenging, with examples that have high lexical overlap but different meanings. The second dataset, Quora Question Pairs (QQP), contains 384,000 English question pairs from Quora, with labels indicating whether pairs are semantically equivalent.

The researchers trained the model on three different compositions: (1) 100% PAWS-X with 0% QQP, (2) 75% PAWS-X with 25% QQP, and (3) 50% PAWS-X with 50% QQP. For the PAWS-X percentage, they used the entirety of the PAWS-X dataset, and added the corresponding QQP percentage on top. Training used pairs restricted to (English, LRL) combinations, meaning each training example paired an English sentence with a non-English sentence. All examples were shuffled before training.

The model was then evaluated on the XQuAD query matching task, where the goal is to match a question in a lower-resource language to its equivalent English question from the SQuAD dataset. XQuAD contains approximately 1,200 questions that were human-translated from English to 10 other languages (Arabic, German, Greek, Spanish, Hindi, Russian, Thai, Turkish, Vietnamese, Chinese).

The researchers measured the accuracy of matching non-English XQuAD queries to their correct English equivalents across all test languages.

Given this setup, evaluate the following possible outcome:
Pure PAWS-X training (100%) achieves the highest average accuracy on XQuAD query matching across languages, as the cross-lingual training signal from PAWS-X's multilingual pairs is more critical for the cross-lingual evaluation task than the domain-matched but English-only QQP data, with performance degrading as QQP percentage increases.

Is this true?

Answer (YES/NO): NO